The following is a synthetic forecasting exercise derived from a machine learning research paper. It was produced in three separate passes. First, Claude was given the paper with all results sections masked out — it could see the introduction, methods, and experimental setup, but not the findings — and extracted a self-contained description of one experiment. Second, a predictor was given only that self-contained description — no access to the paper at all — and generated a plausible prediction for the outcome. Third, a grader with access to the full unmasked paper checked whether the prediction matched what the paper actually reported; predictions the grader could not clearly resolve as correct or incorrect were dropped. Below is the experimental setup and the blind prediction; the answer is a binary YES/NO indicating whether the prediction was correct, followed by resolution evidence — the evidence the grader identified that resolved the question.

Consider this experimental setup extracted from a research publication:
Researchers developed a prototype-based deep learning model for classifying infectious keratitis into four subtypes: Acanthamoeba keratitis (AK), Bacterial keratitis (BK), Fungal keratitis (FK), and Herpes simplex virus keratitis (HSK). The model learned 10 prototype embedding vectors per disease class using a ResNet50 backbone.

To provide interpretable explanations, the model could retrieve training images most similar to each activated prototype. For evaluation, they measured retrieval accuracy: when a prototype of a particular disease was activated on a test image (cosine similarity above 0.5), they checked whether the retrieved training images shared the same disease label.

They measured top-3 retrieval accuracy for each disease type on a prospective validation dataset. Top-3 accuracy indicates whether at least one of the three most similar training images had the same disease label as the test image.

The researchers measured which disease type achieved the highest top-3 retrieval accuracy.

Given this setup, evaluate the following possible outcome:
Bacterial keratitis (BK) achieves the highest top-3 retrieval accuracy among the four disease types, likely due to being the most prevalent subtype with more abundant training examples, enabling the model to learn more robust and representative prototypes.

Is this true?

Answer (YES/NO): NO